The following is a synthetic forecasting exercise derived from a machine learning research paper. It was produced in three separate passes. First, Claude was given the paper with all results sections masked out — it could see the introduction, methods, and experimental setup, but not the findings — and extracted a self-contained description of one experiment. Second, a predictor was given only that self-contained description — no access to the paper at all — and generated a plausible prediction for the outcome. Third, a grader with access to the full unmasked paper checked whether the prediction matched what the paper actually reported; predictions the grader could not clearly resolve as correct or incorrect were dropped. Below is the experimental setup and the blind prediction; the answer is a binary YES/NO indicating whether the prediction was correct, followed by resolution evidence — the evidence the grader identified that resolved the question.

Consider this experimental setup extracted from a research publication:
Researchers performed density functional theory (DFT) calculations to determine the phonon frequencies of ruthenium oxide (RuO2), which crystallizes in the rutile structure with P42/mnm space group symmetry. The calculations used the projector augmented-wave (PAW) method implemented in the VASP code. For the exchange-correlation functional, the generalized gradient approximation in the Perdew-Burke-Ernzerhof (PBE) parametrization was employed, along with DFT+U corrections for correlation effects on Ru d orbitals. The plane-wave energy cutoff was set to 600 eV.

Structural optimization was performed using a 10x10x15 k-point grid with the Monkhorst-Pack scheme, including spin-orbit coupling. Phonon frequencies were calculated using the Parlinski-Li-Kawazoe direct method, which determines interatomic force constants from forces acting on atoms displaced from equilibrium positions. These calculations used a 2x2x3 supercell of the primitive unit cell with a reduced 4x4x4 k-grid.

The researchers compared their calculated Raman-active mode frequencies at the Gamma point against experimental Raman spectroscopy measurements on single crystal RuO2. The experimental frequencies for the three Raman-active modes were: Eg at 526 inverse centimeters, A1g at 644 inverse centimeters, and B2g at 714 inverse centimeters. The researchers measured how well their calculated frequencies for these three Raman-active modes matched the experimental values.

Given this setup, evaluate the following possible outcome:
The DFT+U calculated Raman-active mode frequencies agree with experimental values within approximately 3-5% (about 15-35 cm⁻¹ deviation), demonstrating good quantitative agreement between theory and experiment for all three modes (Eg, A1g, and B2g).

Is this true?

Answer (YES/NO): NO